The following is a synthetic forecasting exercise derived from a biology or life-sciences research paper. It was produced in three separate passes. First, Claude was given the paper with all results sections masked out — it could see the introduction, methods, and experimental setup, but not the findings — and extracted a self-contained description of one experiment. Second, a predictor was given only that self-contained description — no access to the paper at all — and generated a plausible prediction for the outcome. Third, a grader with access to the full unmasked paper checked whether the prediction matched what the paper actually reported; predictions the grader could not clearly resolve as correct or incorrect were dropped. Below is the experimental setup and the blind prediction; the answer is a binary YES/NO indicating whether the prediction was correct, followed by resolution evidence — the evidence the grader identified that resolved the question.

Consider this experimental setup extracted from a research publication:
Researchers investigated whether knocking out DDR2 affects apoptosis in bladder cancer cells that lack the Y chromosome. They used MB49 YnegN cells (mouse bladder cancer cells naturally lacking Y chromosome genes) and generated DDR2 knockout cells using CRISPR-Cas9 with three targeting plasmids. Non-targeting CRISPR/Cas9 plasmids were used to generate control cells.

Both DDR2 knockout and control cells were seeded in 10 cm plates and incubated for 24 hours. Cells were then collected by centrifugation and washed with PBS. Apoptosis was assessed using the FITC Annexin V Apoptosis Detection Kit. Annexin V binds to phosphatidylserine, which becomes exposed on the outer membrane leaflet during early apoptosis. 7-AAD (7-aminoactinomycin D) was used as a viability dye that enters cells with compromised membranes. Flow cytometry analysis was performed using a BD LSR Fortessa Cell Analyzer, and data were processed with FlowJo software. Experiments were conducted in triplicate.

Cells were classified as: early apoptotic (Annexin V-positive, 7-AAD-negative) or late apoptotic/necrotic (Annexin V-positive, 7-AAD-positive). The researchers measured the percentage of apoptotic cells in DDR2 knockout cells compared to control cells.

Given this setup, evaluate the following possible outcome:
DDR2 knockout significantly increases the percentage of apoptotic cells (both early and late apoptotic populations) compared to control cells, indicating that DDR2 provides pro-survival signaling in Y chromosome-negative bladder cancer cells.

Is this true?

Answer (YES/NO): YES